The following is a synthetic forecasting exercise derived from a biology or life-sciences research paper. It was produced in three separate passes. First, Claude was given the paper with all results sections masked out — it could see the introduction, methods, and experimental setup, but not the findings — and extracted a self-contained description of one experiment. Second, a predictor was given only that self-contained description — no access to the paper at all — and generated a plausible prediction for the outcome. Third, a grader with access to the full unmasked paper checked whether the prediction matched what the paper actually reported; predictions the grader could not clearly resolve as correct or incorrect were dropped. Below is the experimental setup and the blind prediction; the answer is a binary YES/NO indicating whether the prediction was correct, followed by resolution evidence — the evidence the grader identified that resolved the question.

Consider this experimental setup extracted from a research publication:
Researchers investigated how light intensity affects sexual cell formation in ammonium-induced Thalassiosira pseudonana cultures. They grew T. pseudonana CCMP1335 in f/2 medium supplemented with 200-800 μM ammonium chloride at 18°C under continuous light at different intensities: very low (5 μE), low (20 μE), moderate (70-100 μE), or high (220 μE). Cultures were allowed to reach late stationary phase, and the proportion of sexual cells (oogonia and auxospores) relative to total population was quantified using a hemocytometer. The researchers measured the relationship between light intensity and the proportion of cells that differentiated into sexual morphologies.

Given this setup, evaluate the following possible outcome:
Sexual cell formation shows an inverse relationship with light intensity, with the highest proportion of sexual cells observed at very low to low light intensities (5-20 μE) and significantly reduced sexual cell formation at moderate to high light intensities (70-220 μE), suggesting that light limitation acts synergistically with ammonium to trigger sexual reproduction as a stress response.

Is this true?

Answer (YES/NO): NO